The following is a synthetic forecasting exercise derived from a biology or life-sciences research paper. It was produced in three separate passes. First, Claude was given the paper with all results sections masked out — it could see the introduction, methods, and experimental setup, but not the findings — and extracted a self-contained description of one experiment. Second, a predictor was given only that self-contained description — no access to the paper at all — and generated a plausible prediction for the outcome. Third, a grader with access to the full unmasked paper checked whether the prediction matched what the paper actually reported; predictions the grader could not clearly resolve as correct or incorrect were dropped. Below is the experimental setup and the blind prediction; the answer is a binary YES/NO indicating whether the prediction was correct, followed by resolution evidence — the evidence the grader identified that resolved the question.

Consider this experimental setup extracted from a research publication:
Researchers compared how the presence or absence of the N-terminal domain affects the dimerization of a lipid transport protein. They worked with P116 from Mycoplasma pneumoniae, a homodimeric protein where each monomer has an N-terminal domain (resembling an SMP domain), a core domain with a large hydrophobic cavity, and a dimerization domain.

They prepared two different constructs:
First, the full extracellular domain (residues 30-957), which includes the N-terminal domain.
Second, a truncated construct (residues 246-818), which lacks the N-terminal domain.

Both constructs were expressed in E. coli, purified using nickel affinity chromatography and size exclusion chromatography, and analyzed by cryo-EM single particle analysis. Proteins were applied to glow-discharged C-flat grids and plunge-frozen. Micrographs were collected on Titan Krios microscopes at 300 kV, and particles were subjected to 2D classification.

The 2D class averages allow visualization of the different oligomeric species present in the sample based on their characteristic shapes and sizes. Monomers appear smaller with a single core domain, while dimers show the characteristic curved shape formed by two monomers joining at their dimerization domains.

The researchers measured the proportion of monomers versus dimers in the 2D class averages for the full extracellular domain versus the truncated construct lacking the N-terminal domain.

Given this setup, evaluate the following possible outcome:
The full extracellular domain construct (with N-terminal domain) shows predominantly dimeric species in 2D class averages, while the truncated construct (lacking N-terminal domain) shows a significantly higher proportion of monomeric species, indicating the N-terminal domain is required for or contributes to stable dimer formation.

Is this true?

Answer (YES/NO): YES